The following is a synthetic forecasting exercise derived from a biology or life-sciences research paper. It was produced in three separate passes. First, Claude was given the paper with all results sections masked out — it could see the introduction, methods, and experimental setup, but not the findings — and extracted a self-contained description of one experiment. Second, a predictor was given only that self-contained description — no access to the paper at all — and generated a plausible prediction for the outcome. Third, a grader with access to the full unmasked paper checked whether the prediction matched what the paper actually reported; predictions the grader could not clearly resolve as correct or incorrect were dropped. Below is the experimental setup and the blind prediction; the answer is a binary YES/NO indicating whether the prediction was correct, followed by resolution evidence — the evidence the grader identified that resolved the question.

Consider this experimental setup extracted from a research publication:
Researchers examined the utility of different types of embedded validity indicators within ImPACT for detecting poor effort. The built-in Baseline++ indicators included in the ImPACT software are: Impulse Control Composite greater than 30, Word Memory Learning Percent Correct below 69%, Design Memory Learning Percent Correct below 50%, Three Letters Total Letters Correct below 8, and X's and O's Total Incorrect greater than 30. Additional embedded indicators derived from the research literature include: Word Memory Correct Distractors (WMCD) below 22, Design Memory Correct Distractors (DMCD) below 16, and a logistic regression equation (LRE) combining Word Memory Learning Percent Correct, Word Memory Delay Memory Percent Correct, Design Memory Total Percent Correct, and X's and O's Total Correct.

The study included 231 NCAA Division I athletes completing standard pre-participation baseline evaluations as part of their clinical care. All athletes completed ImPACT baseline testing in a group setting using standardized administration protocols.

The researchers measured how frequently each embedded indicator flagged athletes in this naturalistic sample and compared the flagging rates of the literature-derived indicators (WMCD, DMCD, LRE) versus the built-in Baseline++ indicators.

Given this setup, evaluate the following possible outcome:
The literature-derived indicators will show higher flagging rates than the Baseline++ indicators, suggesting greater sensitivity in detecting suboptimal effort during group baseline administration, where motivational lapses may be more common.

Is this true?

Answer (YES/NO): YES